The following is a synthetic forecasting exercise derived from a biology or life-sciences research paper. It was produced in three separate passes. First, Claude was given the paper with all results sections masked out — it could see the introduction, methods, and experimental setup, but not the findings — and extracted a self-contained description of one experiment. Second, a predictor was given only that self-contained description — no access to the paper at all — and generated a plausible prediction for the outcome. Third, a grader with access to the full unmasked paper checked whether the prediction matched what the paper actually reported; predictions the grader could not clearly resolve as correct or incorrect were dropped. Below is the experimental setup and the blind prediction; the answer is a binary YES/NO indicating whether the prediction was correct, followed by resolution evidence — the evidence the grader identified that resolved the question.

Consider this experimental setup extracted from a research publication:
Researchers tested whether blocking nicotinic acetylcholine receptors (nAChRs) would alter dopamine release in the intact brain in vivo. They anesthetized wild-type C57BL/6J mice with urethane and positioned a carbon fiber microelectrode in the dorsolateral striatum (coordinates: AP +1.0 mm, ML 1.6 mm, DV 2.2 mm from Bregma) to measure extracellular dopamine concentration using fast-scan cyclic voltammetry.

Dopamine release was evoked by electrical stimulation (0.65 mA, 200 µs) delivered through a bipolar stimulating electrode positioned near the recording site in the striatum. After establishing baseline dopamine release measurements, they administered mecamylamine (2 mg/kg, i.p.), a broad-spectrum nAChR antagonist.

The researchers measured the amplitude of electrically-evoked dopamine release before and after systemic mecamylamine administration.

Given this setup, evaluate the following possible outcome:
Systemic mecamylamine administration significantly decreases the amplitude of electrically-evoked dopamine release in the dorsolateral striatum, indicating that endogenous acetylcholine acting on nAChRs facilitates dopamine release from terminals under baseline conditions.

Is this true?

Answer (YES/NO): NO